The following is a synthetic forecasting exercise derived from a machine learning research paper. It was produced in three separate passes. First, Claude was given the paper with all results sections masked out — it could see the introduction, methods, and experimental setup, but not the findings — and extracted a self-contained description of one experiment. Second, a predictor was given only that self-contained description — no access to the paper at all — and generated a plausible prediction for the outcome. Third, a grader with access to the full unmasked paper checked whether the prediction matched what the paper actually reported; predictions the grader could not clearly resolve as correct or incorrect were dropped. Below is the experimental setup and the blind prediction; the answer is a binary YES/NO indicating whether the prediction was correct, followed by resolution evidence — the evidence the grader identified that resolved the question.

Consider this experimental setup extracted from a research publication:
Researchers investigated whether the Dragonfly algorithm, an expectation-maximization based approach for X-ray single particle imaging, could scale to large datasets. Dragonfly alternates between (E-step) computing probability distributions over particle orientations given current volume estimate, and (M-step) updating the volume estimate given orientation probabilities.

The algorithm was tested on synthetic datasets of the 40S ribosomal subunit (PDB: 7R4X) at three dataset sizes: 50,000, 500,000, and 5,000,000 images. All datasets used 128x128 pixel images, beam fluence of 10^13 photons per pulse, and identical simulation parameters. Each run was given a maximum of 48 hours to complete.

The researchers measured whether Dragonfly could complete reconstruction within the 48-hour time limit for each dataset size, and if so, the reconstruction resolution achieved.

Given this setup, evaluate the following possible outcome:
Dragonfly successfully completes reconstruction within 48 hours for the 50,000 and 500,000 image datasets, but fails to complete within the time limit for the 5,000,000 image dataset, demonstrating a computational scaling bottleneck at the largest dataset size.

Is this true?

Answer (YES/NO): YES